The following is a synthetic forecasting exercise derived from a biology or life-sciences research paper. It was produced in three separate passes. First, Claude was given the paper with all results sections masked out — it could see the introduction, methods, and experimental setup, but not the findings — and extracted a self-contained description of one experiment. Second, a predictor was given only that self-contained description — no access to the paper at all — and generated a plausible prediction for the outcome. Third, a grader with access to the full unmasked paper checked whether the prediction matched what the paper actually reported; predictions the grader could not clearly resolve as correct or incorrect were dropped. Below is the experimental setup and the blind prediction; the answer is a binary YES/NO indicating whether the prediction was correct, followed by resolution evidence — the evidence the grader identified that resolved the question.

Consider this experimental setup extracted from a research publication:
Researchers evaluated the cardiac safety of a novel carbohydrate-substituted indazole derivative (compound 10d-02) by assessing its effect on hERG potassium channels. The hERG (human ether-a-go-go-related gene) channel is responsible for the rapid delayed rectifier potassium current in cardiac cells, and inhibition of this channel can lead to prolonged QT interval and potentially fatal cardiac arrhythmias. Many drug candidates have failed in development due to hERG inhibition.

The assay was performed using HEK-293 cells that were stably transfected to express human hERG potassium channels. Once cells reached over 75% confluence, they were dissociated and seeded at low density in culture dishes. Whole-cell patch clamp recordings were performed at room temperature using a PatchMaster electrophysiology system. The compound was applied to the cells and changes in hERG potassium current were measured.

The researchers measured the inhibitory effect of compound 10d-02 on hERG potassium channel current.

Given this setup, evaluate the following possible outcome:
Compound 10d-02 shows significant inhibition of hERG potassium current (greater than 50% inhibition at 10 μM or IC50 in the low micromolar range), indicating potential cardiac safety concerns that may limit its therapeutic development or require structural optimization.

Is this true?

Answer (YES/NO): NO